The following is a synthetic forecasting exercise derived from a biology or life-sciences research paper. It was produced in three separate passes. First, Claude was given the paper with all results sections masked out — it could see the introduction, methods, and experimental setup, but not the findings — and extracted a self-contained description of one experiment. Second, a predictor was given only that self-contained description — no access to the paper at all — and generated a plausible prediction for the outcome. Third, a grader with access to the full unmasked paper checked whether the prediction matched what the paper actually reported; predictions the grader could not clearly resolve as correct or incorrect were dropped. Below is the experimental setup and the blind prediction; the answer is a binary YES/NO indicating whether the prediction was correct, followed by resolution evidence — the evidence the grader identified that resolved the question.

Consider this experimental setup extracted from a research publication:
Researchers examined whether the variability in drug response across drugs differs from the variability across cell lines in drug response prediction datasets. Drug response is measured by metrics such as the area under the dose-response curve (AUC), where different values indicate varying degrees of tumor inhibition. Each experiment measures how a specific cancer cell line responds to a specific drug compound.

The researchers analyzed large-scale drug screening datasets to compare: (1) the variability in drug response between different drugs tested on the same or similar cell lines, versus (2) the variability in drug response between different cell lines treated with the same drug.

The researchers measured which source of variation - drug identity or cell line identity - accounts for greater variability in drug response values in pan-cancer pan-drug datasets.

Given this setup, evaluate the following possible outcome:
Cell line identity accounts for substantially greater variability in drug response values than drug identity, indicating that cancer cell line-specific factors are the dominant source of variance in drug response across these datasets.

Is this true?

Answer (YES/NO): NO